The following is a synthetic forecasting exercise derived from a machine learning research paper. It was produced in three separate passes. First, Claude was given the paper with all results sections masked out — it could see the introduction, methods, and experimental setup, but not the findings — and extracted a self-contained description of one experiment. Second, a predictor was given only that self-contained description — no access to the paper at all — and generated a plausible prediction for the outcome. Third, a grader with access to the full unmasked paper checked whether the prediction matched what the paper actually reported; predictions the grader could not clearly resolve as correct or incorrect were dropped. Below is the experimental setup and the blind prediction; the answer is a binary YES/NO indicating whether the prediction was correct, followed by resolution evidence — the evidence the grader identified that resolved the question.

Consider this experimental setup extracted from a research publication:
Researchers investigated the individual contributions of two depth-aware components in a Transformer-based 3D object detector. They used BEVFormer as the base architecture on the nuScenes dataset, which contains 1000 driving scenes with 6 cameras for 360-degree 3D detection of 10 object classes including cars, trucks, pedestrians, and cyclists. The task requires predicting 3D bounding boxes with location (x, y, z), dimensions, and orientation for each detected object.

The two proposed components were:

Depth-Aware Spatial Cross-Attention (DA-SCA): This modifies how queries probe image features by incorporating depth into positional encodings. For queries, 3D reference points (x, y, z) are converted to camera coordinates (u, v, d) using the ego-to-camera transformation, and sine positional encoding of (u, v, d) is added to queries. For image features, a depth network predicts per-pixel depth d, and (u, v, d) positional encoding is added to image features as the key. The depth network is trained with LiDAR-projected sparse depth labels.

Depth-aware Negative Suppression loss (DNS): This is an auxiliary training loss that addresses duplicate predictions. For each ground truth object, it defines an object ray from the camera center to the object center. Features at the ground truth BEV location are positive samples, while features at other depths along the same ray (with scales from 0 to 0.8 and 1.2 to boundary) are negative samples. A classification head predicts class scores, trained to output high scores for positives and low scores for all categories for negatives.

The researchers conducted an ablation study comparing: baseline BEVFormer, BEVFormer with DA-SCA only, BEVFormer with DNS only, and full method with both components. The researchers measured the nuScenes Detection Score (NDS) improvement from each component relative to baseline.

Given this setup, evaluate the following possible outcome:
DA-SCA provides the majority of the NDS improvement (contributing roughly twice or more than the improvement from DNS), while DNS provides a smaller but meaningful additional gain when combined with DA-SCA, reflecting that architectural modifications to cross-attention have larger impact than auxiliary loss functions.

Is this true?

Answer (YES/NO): NO